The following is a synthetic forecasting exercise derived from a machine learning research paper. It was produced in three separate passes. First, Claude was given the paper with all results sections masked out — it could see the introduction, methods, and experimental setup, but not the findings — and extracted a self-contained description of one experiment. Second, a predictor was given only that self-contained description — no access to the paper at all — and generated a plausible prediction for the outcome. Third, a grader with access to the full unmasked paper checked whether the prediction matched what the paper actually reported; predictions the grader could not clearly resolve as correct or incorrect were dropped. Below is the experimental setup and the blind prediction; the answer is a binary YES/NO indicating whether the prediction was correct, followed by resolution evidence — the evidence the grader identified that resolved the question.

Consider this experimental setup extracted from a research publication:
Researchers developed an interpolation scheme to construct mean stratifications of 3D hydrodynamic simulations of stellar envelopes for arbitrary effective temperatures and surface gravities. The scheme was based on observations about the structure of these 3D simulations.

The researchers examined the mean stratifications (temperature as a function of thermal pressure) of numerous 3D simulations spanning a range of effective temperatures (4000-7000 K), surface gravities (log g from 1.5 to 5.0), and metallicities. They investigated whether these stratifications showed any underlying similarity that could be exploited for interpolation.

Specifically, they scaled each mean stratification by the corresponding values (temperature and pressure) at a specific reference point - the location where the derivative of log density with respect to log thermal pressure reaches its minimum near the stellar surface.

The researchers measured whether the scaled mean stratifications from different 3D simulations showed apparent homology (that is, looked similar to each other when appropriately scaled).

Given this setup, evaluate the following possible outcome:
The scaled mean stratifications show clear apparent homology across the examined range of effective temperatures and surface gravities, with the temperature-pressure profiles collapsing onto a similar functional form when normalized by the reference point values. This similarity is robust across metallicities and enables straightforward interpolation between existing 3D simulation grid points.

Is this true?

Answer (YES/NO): YES